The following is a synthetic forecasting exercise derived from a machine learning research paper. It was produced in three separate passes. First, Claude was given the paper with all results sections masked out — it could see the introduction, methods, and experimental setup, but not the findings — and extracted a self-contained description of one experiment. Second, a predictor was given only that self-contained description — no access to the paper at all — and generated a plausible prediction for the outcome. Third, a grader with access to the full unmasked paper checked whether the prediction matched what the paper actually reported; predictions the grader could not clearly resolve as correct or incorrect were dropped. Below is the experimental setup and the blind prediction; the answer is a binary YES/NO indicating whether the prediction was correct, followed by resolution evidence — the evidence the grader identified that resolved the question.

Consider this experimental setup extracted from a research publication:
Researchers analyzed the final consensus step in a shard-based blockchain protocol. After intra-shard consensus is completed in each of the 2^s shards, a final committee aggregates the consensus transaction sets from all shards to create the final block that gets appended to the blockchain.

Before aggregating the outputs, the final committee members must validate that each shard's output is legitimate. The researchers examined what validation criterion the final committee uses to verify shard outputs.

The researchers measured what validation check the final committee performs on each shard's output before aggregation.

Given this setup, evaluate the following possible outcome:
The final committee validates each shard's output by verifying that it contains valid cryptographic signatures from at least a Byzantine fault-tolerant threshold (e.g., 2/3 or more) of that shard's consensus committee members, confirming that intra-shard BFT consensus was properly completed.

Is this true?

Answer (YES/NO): NO